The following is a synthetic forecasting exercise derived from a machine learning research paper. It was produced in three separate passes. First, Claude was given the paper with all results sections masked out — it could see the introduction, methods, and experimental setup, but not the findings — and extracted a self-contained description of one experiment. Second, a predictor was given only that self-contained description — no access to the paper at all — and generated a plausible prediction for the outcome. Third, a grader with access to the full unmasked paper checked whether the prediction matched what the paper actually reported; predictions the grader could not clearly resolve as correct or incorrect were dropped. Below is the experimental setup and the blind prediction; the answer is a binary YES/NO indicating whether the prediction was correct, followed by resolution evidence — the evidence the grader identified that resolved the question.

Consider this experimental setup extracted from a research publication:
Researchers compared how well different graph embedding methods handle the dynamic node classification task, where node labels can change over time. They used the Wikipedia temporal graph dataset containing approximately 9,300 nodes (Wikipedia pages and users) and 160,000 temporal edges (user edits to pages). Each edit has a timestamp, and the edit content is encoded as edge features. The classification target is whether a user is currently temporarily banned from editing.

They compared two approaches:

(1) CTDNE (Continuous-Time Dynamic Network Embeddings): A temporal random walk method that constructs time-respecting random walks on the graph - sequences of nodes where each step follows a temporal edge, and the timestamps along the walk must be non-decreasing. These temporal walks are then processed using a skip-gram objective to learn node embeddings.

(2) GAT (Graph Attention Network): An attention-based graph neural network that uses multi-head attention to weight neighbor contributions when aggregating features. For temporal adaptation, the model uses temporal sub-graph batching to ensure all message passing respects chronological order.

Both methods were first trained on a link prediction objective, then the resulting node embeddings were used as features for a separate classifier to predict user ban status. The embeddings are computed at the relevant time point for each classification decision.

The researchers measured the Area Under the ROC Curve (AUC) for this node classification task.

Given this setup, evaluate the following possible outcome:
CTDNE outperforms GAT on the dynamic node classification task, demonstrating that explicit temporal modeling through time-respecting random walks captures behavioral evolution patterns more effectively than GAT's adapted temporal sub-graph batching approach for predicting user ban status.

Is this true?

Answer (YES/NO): NO